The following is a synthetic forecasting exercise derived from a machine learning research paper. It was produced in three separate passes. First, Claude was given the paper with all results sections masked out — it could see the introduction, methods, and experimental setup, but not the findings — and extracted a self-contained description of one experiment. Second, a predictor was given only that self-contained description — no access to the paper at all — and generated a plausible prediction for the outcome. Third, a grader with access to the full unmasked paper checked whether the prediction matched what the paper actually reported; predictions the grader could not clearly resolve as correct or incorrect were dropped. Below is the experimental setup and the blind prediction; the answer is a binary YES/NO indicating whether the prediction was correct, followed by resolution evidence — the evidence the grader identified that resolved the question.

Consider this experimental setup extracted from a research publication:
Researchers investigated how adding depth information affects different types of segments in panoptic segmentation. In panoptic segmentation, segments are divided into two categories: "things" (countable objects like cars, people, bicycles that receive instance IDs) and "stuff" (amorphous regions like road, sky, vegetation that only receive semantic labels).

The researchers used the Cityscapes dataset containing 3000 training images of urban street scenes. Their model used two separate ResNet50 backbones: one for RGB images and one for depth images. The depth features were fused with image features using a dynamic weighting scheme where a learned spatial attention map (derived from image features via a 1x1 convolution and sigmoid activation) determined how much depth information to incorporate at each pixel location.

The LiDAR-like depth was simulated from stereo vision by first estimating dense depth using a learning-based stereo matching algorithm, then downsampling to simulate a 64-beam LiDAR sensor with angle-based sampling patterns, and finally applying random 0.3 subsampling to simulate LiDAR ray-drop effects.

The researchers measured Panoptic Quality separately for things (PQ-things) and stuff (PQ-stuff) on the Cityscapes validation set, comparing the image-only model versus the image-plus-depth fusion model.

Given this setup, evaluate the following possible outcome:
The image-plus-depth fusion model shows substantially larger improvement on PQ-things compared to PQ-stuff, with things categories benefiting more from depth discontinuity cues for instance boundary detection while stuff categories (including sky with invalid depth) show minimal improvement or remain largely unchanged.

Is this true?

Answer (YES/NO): NO